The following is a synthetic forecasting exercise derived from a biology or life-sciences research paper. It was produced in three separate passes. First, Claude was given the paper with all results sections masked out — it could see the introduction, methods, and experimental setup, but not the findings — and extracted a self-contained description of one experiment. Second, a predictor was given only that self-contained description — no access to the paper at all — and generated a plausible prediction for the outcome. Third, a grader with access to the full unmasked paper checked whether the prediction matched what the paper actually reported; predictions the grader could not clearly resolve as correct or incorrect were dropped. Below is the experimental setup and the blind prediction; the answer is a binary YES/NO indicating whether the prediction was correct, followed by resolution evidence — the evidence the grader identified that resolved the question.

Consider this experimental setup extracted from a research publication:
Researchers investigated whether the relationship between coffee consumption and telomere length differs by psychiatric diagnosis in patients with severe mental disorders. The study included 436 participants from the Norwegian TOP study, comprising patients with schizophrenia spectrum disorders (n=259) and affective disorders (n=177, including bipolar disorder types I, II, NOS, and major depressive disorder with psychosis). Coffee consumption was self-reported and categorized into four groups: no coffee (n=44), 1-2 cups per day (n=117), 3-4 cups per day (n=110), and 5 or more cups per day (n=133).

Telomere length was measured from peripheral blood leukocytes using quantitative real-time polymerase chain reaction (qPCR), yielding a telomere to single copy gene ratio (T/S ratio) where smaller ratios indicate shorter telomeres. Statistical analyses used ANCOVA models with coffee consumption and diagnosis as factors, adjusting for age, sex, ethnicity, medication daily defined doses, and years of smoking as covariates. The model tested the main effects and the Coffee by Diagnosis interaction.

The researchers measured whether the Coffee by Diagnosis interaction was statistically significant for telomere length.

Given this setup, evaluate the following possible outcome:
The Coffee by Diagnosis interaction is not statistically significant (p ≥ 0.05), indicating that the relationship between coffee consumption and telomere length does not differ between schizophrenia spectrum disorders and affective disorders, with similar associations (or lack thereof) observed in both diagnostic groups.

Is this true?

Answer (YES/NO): YES